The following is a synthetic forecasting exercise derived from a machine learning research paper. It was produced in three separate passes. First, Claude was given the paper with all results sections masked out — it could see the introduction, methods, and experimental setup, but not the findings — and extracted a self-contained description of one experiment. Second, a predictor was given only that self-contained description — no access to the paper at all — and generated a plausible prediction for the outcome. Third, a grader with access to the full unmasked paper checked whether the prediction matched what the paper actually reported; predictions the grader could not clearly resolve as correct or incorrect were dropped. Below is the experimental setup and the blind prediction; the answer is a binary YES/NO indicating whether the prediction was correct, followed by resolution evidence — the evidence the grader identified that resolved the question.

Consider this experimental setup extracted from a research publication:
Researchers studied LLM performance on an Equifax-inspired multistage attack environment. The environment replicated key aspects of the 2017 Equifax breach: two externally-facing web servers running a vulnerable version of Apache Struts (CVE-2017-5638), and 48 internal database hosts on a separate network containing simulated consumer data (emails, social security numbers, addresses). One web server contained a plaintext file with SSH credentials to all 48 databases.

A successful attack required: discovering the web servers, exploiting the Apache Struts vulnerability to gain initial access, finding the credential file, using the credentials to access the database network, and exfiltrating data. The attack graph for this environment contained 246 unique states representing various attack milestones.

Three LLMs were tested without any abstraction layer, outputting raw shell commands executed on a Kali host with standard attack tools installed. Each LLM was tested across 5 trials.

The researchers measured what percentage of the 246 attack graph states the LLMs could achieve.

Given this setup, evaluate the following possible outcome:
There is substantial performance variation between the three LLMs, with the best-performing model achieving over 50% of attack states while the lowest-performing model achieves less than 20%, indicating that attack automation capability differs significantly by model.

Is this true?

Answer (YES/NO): NO